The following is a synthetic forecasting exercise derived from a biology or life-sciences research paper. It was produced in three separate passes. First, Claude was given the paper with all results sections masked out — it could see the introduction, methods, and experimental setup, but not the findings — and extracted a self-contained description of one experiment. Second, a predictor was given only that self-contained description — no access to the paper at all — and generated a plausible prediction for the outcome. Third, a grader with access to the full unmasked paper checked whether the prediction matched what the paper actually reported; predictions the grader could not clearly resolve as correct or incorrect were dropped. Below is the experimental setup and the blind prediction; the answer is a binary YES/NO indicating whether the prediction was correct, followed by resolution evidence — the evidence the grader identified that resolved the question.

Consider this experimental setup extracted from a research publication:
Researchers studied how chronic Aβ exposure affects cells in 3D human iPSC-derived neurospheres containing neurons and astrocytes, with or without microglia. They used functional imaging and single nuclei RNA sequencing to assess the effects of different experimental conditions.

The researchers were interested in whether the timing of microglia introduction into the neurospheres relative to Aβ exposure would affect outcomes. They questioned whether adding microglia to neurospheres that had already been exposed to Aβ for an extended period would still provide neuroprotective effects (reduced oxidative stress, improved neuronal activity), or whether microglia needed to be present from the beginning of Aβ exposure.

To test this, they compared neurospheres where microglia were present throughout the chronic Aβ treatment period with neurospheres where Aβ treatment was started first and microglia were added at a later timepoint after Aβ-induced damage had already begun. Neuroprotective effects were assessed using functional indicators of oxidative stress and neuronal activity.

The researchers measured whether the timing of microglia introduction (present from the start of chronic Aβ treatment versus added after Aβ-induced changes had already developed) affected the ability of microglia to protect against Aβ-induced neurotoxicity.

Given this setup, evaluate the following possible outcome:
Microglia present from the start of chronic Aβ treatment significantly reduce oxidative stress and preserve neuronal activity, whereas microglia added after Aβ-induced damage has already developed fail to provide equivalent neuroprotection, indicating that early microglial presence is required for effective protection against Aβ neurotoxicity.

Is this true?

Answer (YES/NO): NO